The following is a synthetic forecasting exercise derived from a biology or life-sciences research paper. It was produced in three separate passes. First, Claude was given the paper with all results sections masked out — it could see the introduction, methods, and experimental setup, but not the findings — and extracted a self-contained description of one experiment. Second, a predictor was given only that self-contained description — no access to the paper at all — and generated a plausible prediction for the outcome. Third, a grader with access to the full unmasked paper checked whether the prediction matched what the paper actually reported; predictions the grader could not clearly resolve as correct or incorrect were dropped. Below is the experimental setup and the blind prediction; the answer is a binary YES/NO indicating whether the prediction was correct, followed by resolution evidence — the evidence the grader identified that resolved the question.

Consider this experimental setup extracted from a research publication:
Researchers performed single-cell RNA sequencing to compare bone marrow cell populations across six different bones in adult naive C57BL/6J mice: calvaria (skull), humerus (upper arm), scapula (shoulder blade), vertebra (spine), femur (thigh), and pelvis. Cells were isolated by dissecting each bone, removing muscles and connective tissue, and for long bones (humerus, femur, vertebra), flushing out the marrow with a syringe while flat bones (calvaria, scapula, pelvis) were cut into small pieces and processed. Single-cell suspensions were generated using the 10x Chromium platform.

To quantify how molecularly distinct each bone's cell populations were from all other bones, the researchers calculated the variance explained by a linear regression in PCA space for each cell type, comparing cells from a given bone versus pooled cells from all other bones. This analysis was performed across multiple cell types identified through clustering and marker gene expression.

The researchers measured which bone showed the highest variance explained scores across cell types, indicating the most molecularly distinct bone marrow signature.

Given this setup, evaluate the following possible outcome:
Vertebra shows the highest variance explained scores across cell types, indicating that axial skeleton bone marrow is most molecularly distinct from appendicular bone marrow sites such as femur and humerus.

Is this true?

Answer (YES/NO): NO